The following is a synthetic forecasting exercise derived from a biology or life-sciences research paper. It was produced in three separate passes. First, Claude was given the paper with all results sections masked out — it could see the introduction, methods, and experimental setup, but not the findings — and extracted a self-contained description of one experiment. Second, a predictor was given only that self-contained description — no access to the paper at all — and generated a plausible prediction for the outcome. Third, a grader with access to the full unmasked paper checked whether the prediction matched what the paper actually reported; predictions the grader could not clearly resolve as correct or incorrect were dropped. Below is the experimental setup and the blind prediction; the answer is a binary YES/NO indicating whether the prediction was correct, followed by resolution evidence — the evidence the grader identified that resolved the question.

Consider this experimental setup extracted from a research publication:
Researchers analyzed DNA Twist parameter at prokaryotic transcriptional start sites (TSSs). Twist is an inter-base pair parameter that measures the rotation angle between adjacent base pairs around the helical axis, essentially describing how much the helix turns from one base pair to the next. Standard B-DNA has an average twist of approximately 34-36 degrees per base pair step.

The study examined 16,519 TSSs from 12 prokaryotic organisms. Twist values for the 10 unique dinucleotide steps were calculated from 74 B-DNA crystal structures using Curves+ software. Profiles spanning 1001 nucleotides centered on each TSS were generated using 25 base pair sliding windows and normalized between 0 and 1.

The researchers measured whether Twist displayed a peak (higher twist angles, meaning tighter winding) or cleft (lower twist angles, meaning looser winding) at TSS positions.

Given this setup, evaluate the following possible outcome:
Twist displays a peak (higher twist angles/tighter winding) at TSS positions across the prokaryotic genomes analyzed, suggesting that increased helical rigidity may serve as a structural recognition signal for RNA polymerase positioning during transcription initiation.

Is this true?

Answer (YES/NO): YES